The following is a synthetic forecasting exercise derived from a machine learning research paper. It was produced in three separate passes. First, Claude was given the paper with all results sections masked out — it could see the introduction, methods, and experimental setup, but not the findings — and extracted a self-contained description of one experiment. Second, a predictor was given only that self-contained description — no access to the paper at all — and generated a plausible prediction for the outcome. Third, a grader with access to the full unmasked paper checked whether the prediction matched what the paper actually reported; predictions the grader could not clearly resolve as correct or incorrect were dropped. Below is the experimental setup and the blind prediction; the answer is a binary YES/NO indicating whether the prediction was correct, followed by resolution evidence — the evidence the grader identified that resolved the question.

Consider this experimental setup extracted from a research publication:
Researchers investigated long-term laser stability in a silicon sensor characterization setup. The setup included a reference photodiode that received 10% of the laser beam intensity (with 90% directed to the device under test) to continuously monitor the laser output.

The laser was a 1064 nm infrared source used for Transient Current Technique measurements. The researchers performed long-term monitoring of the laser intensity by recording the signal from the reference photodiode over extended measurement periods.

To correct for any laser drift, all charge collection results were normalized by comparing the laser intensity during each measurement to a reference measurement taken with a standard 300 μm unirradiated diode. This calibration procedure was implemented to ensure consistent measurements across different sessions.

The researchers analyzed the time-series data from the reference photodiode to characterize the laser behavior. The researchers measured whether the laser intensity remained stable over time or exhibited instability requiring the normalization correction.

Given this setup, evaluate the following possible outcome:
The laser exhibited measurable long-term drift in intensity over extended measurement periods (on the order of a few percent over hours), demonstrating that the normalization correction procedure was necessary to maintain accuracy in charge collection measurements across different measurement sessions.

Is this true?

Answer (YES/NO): NO